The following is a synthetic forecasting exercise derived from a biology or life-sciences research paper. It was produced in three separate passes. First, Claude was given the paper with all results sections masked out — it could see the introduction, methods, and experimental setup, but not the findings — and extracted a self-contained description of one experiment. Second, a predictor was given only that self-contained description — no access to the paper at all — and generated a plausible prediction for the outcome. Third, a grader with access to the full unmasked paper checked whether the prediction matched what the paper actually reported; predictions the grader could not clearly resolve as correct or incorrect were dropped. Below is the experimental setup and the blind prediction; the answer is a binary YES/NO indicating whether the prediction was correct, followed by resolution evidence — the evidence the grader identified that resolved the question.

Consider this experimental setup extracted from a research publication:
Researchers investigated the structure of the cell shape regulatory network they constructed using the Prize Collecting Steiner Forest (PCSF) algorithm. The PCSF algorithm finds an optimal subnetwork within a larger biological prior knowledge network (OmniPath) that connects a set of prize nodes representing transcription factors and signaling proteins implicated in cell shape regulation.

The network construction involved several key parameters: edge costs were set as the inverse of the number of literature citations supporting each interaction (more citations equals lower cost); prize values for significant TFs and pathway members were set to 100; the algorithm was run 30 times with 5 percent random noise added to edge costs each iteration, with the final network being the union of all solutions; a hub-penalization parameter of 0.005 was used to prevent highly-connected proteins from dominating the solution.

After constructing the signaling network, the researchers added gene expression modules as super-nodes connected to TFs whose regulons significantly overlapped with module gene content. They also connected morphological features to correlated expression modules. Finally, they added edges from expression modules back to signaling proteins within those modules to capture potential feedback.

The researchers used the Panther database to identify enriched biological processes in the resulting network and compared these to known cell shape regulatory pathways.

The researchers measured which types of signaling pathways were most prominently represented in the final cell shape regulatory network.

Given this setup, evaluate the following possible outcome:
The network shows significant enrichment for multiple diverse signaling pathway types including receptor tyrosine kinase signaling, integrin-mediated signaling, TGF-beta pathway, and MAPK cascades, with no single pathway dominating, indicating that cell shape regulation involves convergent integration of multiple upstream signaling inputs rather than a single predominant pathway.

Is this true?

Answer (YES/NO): NO